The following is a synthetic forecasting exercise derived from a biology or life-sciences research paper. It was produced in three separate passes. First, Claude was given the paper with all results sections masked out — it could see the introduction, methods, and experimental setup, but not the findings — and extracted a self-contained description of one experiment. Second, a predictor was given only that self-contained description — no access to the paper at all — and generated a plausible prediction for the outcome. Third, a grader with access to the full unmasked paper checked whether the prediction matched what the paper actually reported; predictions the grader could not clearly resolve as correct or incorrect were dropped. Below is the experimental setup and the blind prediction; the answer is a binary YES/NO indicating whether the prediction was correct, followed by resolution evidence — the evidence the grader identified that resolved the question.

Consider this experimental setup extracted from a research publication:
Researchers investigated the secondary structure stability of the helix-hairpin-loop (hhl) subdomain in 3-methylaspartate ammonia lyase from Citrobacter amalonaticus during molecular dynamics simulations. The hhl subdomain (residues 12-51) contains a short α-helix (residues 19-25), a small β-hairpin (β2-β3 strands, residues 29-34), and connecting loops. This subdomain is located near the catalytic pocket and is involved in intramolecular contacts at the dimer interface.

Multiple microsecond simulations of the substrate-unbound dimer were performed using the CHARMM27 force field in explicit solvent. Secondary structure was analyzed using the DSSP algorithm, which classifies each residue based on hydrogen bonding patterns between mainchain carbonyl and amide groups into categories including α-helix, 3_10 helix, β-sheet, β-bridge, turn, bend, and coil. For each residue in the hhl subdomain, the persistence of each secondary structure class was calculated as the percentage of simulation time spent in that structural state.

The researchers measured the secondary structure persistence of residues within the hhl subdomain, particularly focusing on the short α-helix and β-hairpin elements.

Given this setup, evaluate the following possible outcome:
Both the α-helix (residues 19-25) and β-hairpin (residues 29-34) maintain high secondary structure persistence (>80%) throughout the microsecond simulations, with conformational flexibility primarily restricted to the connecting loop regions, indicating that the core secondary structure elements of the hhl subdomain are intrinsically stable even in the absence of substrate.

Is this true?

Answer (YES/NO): NO